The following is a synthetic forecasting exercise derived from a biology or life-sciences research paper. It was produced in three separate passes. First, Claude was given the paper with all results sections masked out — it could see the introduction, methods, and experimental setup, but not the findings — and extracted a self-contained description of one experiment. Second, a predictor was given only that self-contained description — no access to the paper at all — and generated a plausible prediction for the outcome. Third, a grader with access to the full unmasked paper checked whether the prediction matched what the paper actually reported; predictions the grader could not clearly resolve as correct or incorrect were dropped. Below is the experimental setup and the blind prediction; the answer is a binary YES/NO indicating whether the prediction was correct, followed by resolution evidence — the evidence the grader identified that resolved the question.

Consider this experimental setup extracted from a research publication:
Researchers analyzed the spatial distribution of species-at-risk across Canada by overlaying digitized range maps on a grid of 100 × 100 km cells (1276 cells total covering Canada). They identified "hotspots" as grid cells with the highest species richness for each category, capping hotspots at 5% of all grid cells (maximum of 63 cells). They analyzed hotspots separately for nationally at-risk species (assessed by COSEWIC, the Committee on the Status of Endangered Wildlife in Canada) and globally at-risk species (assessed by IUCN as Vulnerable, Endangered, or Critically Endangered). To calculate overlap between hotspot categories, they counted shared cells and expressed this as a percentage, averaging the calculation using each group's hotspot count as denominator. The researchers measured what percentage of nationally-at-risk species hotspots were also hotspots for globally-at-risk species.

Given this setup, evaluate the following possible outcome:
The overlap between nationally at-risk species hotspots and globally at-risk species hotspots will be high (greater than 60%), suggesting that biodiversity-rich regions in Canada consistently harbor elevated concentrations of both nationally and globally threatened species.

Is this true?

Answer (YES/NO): NO